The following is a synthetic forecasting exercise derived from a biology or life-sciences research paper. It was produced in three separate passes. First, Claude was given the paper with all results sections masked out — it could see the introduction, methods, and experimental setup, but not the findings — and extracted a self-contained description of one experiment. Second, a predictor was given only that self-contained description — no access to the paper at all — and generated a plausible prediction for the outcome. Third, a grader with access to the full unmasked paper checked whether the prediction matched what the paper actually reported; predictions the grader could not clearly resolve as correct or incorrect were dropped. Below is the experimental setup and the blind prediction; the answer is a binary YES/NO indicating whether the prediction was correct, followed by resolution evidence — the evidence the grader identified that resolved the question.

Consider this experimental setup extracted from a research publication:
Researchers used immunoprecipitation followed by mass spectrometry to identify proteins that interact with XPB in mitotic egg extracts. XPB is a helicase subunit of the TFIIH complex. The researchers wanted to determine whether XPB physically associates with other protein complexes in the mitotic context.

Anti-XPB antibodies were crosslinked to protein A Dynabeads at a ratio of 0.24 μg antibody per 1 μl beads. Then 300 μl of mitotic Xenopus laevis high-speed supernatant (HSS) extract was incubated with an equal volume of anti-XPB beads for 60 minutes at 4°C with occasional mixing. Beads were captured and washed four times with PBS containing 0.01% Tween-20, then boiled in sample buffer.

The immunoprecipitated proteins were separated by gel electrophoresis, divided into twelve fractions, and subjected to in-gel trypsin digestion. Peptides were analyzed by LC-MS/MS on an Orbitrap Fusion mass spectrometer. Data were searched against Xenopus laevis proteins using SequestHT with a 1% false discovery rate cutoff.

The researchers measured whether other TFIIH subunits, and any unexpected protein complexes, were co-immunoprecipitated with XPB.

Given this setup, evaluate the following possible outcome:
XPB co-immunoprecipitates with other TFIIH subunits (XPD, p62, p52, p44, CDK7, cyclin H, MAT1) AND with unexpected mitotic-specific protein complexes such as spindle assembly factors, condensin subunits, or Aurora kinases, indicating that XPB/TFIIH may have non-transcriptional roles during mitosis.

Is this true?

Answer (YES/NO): YES